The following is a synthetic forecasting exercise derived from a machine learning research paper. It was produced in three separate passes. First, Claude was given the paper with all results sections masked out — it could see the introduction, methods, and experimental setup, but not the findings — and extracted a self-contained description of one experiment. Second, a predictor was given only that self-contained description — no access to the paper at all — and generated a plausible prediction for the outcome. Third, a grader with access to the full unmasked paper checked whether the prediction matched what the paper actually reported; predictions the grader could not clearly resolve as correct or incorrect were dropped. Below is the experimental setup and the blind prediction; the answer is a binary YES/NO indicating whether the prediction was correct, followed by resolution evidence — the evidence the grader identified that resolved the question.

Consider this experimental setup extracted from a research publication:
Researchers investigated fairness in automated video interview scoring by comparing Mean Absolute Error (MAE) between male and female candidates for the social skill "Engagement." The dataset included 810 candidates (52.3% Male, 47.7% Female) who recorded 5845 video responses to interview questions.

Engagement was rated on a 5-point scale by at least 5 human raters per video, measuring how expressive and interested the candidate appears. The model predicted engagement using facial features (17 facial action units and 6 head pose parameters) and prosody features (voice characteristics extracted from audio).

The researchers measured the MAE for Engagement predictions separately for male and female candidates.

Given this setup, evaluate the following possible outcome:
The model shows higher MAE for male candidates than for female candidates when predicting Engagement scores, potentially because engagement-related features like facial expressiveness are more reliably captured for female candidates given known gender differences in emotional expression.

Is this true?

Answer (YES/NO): YES